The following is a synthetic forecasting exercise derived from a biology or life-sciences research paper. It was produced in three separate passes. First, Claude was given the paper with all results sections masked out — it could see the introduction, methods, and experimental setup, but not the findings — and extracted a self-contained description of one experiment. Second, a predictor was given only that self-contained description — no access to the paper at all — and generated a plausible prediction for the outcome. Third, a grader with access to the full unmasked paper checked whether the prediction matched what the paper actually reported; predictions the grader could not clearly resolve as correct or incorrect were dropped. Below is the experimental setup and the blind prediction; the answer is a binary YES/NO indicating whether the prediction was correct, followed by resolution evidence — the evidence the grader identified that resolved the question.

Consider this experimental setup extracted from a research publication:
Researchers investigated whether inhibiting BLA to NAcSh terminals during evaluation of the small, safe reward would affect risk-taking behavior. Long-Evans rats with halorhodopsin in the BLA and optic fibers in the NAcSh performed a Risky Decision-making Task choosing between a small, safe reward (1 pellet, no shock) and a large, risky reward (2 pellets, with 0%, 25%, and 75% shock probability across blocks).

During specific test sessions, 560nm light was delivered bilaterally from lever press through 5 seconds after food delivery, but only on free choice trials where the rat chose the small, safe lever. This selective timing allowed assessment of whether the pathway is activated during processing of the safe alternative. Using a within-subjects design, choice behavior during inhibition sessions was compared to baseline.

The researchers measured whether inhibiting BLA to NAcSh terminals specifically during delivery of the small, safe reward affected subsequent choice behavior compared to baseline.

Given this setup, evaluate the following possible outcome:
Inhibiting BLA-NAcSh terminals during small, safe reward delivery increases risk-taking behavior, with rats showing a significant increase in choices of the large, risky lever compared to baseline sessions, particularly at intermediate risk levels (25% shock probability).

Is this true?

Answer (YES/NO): NO